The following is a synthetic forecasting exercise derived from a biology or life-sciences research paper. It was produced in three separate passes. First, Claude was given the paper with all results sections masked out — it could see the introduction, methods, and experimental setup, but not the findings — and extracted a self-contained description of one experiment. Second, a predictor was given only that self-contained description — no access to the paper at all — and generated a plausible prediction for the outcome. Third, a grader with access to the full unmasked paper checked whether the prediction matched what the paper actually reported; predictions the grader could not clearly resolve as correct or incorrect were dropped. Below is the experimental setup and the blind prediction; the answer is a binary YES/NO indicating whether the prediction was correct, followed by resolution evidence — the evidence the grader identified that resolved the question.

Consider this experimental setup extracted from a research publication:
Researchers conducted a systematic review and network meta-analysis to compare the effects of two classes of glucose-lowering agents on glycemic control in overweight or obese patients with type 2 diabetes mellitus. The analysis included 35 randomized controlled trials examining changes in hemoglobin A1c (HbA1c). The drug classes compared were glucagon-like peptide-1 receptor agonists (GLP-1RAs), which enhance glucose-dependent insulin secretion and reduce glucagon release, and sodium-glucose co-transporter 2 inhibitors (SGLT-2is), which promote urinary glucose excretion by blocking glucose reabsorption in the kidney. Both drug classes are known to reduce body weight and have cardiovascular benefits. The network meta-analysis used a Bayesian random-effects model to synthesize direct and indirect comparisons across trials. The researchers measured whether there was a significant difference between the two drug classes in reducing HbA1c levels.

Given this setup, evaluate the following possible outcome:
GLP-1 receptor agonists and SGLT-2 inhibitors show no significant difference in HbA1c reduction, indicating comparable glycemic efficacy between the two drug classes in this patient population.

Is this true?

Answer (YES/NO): NO